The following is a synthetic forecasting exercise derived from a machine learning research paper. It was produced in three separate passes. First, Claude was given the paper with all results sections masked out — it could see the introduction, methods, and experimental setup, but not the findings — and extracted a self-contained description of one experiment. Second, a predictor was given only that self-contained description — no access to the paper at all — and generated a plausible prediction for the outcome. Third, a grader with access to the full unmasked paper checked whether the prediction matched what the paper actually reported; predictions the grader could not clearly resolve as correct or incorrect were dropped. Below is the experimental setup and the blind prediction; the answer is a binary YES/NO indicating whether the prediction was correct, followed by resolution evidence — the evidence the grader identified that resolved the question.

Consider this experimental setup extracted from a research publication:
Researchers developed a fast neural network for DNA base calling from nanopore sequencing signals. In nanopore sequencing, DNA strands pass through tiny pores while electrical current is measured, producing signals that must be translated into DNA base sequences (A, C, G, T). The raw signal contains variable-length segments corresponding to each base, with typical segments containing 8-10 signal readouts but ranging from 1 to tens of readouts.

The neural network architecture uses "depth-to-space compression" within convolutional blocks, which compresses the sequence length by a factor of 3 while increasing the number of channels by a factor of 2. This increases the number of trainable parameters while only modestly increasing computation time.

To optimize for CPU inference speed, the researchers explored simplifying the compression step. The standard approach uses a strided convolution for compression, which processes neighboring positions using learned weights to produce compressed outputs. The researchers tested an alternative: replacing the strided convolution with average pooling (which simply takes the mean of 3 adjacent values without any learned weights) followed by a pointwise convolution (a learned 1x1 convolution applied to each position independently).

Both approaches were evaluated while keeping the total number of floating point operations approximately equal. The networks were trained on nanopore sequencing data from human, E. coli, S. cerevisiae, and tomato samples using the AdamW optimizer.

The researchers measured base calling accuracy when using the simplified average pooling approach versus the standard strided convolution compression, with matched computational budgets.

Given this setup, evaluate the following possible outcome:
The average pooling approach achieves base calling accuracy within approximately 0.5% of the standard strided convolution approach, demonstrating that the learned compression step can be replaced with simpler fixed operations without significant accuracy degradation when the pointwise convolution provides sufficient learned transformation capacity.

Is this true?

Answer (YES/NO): YES